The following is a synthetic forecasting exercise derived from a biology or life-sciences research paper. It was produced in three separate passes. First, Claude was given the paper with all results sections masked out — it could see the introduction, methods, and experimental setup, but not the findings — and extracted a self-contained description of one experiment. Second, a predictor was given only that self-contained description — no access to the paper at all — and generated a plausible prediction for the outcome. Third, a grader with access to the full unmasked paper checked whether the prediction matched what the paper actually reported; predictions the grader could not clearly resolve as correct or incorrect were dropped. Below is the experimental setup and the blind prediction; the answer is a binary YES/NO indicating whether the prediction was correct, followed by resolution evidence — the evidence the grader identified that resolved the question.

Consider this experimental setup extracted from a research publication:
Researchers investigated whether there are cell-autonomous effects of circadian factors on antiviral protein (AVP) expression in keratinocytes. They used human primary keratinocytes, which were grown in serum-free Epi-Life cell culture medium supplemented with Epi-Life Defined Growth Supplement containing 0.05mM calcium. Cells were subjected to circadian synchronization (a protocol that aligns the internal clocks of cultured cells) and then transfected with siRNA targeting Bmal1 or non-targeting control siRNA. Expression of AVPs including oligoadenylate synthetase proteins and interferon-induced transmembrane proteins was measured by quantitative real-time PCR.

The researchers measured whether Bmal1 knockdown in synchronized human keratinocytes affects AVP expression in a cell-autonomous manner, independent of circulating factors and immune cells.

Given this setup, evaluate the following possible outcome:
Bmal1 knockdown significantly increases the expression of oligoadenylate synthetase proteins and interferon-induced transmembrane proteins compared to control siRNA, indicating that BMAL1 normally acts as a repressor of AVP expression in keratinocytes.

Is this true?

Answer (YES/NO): NO